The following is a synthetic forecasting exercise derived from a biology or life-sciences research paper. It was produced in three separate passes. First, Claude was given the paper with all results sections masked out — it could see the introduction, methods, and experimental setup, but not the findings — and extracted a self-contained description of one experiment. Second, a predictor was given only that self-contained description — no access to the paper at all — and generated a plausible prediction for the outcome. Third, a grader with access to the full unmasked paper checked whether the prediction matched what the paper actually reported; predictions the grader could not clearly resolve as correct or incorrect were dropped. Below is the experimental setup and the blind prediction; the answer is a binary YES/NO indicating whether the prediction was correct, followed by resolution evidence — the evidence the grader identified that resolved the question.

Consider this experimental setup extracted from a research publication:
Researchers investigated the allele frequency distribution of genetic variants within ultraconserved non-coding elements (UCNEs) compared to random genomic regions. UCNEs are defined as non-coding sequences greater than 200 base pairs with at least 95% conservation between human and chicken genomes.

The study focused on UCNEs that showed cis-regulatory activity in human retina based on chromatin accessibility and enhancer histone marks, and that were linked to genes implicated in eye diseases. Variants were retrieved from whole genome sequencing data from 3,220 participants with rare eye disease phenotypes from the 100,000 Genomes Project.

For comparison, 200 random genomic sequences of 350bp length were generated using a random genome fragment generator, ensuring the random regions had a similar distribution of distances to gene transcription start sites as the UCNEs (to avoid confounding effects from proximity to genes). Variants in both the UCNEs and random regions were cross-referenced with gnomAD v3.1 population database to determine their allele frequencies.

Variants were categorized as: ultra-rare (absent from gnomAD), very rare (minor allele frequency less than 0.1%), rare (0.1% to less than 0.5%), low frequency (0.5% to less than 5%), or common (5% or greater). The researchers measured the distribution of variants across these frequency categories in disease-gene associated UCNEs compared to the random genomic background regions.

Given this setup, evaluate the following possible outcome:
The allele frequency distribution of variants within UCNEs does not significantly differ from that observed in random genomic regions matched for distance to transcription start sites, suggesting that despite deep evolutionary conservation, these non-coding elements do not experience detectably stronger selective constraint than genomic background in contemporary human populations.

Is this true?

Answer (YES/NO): NO